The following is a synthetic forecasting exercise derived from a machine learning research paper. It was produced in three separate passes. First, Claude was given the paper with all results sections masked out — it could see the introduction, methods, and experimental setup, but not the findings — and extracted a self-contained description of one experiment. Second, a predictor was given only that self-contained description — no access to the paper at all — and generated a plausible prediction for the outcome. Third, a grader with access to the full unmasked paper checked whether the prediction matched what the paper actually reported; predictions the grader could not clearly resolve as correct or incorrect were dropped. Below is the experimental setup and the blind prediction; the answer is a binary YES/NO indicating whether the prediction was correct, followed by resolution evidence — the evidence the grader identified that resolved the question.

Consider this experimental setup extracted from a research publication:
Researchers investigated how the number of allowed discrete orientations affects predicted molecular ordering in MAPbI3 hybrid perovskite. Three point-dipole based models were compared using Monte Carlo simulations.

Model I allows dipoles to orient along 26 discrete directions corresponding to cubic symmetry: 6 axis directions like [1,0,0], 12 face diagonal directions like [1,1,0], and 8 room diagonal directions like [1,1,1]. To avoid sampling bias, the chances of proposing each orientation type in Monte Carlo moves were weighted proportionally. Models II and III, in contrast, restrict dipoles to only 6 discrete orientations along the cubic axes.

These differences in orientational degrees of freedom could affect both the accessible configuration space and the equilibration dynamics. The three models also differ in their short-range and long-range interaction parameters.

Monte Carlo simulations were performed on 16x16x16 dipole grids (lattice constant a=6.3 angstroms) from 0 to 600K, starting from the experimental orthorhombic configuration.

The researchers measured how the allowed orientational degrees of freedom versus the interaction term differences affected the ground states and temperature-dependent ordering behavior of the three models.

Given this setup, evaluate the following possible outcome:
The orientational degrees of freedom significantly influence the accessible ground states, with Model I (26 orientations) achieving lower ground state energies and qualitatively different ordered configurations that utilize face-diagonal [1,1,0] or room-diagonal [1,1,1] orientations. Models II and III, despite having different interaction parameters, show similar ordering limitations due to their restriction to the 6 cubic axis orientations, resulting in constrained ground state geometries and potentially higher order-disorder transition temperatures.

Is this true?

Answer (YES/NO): NO